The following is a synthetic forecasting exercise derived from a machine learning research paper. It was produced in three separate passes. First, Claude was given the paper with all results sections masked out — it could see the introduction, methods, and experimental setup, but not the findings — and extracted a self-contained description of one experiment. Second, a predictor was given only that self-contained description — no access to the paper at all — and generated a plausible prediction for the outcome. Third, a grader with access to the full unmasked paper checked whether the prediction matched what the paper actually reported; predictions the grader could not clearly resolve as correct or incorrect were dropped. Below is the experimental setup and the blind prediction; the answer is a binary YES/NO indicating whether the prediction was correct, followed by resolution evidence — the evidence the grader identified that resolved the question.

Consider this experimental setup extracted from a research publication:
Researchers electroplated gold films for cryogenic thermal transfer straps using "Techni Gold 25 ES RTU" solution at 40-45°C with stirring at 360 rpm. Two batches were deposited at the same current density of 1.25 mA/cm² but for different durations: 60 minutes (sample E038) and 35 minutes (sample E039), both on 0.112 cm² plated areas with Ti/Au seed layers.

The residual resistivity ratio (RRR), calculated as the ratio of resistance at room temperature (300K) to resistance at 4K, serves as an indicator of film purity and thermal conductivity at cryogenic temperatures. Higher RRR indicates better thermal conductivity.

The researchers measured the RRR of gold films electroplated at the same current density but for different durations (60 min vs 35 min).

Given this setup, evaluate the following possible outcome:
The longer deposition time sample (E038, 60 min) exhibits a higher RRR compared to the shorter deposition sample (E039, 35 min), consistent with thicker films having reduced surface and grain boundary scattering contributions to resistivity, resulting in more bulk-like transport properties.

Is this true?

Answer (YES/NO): YES